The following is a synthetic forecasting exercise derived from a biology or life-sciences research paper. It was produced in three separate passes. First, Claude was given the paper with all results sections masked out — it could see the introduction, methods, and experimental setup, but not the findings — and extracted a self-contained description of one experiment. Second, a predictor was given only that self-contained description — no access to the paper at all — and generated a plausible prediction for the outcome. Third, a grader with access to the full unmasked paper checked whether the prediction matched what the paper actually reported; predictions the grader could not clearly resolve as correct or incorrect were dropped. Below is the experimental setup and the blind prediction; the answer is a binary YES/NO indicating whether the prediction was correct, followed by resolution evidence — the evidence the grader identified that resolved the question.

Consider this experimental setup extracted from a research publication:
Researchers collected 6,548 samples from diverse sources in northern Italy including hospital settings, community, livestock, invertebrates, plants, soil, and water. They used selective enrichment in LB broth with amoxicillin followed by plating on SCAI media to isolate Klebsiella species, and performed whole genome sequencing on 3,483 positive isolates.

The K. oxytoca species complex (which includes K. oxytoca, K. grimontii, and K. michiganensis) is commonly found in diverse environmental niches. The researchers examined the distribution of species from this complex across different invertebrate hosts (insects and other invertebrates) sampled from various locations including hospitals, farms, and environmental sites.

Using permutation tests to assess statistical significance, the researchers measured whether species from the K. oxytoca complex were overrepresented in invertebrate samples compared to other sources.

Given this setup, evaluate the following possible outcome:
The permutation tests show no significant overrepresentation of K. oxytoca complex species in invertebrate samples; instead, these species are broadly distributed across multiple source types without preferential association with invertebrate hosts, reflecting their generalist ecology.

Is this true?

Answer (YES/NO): NO